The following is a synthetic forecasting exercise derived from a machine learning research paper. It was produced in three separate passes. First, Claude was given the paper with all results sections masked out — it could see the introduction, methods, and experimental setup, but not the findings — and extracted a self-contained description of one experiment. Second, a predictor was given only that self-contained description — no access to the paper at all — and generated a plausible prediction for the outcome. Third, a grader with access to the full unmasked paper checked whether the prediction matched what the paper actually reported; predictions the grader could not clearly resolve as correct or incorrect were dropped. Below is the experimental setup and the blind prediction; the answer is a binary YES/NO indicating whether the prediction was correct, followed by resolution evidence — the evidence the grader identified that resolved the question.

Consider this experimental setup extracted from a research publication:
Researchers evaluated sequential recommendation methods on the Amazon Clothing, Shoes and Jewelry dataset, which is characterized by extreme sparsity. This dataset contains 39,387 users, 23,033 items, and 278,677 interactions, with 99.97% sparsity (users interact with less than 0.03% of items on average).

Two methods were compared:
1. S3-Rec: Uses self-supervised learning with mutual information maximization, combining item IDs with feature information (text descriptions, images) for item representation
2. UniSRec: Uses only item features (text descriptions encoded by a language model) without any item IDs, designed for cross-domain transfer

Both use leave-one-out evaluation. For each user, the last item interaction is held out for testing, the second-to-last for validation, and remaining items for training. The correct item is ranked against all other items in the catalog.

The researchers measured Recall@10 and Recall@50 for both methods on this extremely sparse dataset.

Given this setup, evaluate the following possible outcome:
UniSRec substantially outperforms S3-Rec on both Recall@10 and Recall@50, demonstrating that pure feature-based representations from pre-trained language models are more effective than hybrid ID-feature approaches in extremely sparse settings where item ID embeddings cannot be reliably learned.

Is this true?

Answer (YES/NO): NO